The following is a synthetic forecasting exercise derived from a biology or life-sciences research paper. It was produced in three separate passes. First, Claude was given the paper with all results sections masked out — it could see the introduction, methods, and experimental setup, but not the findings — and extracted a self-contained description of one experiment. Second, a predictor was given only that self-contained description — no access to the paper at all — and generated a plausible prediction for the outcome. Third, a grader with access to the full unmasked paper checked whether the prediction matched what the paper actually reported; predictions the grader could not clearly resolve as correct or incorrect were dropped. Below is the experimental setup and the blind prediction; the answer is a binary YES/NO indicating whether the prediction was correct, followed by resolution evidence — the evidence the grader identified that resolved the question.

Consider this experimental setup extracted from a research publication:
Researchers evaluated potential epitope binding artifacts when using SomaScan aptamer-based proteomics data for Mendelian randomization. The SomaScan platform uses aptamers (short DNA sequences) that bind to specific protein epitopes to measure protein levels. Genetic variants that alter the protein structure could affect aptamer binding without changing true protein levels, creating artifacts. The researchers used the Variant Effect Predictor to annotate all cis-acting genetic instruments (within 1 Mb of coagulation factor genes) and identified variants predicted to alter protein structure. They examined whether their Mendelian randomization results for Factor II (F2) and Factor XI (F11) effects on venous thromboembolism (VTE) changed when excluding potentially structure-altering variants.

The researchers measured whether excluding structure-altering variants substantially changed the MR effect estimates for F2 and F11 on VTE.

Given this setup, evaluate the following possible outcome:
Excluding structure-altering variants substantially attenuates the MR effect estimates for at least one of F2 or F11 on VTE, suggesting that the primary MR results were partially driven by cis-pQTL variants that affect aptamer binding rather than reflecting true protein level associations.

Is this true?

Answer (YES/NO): NO